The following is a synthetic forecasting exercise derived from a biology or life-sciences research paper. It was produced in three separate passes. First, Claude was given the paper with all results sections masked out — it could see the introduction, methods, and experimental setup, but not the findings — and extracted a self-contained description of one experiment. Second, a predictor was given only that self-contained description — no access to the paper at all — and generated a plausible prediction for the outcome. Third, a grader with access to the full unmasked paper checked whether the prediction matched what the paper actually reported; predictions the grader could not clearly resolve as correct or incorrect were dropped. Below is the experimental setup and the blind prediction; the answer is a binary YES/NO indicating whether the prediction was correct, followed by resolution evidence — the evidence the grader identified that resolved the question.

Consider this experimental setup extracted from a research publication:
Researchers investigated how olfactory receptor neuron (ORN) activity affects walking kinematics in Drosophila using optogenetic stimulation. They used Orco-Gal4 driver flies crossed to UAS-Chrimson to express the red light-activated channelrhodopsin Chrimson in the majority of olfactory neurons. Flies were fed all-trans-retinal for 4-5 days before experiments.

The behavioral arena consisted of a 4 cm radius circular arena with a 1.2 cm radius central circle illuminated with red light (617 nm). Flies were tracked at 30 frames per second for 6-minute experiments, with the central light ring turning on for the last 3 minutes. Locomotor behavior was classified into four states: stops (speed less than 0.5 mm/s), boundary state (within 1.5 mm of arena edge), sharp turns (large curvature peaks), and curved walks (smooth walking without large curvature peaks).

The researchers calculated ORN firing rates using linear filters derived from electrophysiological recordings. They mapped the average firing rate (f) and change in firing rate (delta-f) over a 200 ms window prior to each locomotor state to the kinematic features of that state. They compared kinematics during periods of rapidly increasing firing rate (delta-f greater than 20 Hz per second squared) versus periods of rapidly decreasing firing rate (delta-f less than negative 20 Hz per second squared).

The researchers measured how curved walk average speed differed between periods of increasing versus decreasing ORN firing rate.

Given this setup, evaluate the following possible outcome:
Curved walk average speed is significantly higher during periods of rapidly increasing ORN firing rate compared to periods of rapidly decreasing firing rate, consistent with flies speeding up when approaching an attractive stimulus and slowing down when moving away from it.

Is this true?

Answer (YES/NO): NO